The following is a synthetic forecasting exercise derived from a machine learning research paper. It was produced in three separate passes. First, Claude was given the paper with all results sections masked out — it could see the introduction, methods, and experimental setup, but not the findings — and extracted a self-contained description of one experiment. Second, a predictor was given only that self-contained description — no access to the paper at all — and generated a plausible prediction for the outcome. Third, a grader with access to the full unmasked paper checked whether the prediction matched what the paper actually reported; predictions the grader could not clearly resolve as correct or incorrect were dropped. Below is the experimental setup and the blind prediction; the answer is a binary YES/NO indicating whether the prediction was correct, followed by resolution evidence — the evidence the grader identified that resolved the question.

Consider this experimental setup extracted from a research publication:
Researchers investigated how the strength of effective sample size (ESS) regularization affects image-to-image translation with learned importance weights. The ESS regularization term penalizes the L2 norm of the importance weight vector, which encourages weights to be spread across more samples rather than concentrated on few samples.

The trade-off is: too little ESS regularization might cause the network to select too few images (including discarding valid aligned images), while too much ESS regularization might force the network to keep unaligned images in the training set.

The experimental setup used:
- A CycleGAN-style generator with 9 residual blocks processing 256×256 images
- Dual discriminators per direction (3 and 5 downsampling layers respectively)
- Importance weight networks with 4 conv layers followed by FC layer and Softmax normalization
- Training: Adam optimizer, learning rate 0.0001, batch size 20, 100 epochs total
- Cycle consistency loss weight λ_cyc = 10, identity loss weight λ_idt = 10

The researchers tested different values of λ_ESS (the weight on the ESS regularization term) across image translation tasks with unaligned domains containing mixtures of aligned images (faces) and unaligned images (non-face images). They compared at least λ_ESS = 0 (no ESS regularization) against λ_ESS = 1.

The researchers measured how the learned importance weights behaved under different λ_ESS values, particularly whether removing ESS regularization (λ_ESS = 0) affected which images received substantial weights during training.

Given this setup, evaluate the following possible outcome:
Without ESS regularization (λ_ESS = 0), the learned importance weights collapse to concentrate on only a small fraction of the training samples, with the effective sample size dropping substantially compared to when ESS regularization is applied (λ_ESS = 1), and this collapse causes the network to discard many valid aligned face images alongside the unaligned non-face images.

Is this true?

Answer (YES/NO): YES